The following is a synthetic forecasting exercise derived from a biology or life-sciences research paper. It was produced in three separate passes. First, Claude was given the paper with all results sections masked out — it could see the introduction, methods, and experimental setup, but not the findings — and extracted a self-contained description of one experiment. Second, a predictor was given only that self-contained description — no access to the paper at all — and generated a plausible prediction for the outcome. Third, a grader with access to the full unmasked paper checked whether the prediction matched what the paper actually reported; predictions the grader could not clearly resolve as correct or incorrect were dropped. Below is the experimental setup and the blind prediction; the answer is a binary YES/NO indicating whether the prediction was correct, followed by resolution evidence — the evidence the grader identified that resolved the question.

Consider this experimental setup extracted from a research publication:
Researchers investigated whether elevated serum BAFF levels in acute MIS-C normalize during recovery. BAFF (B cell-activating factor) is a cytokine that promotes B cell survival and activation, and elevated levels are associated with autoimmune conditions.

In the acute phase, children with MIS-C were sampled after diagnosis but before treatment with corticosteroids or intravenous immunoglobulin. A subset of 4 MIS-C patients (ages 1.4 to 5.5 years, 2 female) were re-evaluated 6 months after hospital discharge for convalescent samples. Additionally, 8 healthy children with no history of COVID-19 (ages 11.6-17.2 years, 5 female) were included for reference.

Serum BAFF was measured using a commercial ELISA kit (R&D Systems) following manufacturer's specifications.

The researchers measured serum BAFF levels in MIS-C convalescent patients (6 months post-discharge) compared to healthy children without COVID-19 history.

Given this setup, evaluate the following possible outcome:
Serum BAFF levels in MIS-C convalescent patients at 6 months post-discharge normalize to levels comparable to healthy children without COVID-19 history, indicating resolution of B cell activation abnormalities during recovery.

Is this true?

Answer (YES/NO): YES